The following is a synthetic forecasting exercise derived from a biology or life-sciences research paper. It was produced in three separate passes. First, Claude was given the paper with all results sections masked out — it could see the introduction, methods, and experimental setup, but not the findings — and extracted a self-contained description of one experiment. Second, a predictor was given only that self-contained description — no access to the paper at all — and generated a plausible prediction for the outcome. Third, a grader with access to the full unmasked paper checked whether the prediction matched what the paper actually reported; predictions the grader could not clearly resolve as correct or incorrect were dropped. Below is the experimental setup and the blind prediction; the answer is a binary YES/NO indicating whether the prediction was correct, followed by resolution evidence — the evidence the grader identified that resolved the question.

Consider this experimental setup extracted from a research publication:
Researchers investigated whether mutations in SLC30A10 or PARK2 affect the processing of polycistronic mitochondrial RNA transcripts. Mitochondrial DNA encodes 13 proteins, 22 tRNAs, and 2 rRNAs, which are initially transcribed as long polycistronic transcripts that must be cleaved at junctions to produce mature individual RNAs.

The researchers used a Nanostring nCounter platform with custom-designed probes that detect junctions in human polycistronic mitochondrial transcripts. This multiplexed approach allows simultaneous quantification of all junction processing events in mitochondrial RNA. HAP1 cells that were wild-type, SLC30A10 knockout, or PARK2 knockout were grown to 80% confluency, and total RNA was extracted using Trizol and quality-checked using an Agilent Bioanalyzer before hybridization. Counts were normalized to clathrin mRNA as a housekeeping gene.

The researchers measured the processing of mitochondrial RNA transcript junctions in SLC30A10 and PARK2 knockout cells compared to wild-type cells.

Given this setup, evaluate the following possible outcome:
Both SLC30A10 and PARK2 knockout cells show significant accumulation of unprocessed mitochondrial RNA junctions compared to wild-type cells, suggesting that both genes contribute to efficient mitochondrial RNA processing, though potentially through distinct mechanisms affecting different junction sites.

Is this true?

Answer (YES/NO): YES